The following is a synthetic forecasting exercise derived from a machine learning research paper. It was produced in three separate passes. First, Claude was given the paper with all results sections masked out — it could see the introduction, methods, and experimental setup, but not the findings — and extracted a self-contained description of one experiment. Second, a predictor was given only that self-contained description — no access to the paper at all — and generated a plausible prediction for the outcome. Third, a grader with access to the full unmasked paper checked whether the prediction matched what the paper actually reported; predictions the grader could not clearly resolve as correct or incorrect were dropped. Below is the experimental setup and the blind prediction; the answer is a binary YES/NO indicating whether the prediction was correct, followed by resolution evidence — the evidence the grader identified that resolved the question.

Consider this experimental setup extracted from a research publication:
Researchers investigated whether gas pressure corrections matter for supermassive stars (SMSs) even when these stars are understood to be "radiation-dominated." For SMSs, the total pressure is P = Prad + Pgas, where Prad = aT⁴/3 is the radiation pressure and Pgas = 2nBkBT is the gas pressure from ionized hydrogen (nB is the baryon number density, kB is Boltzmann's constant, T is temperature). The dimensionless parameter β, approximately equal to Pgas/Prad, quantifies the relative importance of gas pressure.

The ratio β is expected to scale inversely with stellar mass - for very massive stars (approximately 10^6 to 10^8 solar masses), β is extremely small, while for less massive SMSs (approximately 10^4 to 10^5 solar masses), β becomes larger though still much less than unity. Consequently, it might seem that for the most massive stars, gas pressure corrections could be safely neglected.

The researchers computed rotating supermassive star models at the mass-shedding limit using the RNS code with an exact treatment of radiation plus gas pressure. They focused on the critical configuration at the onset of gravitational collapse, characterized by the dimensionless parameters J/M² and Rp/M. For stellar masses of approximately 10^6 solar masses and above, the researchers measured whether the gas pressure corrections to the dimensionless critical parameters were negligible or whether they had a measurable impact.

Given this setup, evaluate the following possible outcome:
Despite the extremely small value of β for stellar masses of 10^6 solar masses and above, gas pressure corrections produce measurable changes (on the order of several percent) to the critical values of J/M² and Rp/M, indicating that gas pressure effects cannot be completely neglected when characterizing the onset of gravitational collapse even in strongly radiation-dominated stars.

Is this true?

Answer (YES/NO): YES